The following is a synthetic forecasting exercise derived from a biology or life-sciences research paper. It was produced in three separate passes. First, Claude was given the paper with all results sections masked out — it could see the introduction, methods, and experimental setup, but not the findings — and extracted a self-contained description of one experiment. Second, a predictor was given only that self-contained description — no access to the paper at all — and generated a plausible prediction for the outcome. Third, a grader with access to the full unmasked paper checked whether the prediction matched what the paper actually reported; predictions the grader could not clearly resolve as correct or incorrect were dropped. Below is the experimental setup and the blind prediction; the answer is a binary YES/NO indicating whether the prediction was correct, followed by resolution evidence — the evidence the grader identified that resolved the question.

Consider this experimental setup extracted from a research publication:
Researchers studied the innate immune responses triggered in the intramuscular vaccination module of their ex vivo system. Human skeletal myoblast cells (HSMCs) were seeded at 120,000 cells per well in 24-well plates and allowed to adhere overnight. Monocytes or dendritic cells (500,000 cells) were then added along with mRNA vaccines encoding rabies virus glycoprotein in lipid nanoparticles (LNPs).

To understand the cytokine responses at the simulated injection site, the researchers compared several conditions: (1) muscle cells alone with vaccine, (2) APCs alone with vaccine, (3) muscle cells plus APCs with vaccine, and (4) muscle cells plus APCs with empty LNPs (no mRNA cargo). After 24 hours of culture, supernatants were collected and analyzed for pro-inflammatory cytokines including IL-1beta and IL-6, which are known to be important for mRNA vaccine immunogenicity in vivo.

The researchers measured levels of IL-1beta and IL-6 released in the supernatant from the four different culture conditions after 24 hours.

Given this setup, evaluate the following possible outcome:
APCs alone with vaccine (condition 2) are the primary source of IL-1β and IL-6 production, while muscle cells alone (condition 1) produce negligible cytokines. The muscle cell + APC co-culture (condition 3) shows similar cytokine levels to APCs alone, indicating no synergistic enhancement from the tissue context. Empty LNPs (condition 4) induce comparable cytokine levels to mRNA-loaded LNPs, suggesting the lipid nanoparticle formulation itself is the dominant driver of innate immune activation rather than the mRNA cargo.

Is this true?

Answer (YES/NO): NO